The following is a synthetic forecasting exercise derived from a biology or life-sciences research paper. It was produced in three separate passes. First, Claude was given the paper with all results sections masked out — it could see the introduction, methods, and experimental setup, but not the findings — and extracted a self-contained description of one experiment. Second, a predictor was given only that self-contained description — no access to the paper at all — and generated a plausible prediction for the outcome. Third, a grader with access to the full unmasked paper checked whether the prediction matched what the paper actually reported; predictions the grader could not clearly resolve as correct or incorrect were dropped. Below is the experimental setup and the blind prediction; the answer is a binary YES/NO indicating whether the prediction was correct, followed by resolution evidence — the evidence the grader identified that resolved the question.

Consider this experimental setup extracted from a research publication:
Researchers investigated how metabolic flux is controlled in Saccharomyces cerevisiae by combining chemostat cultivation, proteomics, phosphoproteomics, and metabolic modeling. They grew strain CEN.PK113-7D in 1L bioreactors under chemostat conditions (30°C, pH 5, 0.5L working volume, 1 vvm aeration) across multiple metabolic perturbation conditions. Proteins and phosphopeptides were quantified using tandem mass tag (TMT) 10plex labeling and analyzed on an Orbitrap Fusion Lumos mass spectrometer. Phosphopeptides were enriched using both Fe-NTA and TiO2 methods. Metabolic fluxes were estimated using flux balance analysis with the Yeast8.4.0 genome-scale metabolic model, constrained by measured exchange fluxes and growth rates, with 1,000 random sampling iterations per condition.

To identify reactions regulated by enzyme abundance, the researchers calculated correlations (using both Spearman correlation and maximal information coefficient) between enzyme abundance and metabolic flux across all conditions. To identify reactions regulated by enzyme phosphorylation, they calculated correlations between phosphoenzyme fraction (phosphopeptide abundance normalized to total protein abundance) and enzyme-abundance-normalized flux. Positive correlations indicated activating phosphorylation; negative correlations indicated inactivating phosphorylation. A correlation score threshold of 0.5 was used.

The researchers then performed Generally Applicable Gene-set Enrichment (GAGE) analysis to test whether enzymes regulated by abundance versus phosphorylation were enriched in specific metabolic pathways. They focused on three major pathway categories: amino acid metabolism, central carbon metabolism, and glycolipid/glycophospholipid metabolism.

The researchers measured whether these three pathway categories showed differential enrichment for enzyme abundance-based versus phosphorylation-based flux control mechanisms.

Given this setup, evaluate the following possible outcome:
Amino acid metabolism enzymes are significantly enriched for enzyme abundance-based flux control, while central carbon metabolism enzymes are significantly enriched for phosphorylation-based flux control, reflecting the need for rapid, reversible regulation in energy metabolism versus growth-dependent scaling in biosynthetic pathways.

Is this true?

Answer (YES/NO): YES